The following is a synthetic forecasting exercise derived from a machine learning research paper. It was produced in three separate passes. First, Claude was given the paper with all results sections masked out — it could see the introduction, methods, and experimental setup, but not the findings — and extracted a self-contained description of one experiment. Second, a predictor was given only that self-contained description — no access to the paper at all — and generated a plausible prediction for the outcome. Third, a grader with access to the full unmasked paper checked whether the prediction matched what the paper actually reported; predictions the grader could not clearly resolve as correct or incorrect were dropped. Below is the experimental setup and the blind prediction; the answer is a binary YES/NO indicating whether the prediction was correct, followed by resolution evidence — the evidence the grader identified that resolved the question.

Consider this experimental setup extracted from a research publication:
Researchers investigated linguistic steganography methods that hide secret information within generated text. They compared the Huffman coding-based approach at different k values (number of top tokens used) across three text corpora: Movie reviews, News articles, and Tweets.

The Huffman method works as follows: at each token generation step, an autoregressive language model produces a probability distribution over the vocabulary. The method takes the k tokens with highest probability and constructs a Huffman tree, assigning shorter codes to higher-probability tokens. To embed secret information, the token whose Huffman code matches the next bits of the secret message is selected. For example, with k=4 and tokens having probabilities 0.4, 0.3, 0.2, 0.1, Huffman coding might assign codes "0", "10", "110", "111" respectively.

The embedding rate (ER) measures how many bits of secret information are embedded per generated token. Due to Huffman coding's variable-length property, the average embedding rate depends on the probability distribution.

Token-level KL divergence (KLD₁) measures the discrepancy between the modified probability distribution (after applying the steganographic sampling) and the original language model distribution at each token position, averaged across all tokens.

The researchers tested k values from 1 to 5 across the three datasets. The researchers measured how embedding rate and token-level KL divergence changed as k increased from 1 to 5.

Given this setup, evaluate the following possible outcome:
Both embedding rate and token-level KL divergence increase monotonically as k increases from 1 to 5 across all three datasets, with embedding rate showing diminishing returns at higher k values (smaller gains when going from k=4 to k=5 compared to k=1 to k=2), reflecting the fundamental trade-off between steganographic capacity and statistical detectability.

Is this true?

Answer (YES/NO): NO